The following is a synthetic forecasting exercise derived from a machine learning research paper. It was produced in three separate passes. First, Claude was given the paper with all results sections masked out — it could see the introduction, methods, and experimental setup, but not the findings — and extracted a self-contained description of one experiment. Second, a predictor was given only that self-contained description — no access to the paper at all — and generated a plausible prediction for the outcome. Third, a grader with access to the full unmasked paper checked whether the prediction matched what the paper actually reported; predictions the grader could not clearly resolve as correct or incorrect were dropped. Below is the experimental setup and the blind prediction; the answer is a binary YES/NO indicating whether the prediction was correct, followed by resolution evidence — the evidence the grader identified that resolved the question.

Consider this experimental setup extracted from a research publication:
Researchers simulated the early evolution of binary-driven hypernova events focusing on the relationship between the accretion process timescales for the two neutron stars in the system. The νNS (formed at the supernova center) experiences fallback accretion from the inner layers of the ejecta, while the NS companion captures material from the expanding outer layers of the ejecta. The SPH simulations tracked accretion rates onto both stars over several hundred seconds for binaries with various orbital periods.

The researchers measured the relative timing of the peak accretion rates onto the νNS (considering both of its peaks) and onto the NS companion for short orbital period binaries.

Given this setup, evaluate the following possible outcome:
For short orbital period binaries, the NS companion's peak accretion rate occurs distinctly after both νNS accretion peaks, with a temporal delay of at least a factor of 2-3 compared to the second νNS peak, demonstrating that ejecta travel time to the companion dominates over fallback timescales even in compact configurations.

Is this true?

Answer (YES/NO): NO